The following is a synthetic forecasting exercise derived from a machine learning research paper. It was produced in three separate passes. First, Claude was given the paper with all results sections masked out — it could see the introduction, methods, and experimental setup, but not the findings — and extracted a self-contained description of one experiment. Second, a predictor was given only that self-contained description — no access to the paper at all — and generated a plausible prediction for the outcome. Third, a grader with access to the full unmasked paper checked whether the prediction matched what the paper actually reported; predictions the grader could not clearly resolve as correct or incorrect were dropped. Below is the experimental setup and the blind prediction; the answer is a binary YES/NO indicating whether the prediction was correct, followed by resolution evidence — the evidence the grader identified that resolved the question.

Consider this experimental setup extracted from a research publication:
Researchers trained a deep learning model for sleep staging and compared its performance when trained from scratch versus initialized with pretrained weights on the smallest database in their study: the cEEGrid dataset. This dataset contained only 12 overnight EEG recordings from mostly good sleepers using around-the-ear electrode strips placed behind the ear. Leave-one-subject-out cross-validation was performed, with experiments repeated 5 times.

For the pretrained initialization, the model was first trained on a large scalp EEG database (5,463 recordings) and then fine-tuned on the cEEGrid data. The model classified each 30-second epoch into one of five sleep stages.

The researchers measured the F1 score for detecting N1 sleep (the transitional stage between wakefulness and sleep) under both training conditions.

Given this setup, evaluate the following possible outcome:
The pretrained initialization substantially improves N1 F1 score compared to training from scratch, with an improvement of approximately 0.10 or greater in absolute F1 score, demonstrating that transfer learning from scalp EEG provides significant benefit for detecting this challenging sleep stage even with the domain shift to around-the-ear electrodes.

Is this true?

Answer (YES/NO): YES